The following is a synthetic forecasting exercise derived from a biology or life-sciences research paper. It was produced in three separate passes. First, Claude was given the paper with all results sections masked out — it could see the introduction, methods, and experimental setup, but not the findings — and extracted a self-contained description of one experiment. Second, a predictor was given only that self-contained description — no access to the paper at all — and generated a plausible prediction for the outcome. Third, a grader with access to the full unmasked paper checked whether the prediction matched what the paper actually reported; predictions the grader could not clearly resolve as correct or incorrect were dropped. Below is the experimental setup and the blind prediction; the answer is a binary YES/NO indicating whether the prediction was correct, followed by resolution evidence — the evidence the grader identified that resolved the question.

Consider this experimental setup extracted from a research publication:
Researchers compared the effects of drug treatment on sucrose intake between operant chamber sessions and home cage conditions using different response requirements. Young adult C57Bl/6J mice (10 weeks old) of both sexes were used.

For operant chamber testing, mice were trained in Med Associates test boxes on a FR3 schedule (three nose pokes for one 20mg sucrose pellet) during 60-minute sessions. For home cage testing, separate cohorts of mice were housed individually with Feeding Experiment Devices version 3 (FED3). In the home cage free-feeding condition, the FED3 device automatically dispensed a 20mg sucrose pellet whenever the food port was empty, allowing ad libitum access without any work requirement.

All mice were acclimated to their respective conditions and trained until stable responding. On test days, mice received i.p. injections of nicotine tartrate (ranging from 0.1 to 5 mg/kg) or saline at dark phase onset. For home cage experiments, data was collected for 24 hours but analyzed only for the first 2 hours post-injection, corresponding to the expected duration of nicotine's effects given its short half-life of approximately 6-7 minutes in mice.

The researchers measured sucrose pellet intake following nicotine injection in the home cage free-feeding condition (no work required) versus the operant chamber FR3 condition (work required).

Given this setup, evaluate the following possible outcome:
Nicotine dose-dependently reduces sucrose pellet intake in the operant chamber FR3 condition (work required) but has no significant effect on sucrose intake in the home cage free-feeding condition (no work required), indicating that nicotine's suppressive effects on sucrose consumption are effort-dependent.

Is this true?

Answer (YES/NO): NO